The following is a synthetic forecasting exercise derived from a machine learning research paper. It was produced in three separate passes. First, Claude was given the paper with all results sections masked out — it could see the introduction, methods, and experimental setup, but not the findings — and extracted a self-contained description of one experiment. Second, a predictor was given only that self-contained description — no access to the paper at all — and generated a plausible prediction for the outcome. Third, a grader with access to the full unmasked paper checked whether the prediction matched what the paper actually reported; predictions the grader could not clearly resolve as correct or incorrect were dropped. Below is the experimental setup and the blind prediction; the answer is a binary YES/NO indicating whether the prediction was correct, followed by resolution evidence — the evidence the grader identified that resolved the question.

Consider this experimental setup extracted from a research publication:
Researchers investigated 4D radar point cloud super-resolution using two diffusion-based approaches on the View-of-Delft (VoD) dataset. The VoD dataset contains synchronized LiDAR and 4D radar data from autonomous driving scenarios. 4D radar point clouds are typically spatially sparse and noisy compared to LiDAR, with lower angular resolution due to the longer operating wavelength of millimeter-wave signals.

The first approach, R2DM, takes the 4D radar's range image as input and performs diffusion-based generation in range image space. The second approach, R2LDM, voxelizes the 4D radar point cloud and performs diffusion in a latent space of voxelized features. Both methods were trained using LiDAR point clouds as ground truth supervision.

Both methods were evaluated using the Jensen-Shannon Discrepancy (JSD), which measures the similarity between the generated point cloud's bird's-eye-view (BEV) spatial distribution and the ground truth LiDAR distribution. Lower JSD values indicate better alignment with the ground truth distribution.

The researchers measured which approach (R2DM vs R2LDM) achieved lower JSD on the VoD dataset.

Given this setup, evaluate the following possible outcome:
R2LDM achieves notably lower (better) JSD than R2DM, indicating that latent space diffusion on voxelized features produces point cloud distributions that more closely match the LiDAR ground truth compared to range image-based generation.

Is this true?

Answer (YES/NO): NO